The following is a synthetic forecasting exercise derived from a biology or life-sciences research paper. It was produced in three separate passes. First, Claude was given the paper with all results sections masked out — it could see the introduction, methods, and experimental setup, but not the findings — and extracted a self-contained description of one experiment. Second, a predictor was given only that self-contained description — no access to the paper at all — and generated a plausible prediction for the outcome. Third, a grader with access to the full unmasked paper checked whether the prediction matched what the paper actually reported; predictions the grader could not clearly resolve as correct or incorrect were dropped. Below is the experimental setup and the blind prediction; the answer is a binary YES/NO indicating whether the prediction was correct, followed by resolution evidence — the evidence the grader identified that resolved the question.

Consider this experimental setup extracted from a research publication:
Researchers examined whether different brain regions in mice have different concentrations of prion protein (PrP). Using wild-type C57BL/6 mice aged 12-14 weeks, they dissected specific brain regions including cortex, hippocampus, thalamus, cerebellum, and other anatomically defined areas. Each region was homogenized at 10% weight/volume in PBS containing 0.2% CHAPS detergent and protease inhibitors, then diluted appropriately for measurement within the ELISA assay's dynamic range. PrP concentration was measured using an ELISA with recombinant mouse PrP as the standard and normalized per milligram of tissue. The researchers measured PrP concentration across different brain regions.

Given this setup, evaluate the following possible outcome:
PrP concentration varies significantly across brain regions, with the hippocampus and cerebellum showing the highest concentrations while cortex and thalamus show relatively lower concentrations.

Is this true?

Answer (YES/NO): NO